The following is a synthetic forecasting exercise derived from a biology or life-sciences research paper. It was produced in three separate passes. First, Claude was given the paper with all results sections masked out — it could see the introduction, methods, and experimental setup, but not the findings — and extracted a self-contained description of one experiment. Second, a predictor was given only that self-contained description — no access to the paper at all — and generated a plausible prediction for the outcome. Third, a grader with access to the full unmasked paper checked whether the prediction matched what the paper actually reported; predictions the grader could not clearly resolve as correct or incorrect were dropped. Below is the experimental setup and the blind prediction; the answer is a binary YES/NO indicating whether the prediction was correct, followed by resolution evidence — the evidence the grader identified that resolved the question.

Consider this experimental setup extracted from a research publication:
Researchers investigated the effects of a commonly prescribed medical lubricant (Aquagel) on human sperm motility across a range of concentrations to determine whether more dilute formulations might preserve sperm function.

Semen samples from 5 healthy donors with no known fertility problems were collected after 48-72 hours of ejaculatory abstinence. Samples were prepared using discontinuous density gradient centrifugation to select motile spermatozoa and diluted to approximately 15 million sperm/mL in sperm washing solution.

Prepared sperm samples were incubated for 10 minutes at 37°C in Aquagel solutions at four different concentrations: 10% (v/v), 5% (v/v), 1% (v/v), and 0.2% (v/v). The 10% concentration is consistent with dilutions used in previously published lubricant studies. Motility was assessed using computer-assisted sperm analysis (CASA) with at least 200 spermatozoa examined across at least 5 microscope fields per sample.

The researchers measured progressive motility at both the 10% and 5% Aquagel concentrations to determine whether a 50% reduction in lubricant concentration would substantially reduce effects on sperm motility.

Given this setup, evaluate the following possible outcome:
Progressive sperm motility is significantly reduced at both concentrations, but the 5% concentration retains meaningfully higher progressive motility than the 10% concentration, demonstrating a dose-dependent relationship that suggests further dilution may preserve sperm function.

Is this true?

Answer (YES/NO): YES